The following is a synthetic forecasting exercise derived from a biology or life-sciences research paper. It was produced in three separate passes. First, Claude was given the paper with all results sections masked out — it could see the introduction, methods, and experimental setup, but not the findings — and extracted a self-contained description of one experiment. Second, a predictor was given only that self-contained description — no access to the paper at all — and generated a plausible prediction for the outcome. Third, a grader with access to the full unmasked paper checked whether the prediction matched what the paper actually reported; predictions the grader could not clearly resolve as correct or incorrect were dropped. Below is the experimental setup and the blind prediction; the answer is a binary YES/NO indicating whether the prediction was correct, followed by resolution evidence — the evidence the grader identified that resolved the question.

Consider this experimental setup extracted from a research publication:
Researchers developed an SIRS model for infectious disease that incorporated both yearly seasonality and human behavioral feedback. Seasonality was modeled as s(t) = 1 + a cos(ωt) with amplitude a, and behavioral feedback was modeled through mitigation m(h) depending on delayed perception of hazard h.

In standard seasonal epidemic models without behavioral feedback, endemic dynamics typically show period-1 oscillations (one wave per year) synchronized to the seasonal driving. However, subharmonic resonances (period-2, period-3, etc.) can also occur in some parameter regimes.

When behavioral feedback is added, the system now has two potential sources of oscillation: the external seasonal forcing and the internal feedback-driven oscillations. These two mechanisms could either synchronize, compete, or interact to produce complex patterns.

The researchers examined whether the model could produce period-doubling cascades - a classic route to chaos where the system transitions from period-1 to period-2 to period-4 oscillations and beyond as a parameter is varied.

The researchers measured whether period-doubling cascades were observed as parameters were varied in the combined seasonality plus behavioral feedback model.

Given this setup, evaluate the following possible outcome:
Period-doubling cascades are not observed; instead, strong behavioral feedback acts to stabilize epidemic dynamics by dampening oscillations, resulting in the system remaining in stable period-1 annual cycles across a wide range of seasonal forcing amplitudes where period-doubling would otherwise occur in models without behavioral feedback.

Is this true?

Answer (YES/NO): NO